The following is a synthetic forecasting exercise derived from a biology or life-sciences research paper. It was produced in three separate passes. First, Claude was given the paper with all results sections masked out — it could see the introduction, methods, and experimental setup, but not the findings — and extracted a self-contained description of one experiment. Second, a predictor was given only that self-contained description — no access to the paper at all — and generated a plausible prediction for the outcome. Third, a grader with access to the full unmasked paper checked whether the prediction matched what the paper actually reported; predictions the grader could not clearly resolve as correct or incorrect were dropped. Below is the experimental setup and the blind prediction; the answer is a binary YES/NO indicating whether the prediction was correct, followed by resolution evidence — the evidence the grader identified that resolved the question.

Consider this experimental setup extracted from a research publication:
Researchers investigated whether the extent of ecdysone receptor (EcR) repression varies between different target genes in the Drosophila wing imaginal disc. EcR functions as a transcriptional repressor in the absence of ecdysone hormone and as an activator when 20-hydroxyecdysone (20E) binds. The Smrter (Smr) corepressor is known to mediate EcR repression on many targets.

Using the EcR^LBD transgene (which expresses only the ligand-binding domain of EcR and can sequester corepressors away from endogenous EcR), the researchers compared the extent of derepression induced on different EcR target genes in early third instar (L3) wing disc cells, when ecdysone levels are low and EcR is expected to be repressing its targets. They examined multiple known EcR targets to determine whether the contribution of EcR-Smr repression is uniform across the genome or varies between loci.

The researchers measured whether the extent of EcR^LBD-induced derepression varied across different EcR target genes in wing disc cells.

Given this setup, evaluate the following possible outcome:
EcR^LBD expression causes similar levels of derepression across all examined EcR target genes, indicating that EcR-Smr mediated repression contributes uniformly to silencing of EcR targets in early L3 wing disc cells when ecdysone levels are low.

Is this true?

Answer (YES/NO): NO